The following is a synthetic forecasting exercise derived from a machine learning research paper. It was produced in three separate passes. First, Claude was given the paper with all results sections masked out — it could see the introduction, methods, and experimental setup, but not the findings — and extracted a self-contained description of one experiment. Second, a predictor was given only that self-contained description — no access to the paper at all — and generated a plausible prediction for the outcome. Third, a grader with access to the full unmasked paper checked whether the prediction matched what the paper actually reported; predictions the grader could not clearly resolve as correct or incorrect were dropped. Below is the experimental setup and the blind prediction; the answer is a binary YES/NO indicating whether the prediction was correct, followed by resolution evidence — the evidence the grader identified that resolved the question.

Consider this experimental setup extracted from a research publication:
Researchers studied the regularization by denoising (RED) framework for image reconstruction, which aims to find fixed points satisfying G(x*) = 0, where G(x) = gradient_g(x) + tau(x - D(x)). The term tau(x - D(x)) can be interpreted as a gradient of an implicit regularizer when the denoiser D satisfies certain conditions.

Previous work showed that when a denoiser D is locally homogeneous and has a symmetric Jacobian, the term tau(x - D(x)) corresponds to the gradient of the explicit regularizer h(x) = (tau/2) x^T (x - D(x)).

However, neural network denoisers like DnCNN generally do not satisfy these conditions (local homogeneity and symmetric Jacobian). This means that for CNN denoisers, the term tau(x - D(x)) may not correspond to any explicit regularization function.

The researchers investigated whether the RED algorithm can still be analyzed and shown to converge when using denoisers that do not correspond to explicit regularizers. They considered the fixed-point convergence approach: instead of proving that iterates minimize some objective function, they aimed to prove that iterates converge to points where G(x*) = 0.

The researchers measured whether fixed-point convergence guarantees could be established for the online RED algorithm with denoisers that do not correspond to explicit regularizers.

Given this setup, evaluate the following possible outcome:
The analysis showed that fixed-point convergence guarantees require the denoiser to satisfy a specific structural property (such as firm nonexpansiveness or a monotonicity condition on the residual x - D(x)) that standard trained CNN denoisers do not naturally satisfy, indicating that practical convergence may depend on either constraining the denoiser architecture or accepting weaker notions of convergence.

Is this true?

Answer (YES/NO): NO